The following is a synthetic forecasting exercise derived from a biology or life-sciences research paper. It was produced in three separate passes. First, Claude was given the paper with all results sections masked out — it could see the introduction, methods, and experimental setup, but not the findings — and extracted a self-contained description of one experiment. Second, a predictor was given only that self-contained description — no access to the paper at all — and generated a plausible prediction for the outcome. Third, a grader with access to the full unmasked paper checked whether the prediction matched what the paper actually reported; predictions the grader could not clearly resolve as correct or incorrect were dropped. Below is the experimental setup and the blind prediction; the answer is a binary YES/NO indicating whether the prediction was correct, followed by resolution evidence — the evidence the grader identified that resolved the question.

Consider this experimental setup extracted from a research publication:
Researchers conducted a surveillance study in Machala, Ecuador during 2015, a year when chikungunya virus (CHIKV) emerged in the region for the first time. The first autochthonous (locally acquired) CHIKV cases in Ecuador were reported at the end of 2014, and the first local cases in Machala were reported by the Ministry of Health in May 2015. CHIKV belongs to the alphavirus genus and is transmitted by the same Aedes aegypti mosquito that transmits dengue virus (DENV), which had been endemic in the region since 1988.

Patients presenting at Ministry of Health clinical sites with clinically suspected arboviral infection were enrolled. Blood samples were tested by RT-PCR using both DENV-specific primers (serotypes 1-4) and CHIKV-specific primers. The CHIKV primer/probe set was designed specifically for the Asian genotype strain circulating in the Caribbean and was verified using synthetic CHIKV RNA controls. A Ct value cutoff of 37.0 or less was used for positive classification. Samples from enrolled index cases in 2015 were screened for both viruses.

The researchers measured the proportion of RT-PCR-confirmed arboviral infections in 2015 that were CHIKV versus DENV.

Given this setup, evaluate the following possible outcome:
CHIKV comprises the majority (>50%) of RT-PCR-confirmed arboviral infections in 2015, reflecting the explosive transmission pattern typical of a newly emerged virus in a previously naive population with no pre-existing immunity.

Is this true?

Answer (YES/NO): YES